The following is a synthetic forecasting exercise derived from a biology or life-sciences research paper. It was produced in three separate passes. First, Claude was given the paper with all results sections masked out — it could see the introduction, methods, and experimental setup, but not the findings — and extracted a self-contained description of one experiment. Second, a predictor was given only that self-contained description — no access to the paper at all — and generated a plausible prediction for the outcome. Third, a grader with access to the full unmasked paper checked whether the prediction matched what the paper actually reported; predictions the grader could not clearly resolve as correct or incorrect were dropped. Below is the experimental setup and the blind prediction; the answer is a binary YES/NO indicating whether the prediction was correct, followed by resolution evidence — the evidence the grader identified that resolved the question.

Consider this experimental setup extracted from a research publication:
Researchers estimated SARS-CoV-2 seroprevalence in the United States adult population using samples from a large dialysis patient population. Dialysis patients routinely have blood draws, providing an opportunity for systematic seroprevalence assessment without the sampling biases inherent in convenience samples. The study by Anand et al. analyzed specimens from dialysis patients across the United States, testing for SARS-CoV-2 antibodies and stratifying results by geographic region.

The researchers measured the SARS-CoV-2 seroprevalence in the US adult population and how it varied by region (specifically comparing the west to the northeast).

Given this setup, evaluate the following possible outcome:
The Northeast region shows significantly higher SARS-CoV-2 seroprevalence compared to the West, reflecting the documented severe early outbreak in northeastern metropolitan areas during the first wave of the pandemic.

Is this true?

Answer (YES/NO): YES